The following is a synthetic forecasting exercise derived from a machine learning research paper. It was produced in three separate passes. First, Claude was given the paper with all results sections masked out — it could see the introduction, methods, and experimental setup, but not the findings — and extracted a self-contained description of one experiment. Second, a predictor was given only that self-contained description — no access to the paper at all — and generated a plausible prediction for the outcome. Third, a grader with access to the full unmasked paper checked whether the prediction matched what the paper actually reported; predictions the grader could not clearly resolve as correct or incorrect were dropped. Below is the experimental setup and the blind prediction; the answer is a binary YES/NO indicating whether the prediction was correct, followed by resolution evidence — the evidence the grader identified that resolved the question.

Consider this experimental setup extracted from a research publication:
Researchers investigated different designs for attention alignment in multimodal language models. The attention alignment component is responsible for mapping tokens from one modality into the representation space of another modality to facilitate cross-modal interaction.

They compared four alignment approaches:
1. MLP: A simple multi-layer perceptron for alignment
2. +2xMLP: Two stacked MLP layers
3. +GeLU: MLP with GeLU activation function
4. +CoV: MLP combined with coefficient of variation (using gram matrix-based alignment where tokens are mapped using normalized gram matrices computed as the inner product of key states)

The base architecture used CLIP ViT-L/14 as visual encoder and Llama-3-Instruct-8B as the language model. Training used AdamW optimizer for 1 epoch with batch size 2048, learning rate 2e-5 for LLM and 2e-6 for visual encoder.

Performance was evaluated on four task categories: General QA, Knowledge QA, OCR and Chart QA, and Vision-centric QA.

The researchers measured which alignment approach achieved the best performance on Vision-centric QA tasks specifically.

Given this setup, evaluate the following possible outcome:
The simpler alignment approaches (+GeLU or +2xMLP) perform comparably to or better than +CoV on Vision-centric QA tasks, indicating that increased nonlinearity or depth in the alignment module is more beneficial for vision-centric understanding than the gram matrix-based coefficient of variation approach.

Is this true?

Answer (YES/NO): NO